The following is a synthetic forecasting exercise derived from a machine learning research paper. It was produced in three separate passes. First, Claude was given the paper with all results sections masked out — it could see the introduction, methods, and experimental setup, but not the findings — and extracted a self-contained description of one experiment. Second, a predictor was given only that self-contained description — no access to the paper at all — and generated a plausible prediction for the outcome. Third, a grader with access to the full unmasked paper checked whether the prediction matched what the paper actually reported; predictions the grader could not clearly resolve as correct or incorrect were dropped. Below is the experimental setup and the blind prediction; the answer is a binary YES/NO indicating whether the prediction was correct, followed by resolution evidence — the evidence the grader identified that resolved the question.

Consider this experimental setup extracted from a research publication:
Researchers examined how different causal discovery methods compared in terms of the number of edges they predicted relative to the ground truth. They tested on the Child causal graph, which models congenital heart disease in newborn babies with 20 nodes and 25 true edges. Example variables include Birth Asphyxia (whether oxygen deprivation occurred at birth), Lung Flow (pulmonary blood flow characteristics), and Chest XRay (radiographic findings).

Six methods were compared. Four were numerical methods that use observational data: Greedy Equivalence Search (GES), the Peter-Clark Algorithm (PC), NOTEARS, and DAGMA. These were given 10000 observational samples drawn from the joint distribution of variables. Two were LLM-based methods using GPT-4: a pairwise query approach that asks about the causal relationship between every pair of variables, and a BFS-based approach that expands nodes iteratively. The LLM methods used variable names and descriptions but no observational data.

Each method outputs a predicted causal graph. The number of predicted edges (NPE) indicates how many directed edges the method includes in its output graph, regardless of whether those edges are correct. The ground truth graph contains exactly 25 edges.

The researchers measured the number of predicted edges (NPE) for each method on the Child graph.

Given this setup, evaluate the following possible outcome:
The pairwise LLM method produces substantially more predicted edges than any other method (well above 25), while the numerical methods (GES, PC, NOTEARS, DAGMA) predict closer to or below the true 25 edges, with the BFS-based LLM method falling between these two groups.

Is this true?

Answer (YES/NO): NO